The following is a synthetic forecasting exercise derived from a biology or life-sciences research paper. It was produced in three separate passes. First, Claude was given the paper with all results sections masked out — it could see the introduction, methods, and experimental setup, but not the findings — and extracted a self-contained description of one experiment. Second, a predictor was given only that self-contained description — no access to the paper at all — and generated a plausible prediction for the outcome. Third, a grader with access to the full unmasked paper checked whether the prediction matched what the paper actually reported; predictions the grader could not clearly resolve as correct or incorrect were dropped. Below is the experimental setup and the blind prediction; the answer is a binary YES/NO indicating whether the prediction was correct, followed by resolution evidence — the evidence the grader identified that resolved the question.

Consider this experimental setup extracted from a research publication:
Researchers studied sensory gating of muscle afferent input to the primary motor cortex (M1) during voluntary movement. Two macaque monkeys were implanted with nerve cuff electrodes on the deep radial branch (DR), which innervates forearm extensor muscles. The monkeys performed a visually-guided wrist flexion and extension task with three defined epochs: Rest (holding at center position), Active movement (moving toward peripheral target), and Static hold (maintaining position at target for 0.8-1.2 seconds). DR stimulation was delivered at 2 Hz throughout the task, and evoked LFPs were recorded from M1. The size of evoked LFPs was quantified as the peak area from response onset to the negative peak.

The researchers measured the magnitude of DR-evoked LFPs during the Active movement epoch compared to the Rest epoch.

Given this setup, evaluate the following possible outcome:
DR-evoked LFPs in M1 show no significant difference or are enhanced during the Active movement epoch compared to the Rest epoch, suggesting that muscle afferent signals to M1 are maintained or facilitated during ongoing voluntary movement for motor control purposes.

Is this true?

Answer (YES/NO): NO